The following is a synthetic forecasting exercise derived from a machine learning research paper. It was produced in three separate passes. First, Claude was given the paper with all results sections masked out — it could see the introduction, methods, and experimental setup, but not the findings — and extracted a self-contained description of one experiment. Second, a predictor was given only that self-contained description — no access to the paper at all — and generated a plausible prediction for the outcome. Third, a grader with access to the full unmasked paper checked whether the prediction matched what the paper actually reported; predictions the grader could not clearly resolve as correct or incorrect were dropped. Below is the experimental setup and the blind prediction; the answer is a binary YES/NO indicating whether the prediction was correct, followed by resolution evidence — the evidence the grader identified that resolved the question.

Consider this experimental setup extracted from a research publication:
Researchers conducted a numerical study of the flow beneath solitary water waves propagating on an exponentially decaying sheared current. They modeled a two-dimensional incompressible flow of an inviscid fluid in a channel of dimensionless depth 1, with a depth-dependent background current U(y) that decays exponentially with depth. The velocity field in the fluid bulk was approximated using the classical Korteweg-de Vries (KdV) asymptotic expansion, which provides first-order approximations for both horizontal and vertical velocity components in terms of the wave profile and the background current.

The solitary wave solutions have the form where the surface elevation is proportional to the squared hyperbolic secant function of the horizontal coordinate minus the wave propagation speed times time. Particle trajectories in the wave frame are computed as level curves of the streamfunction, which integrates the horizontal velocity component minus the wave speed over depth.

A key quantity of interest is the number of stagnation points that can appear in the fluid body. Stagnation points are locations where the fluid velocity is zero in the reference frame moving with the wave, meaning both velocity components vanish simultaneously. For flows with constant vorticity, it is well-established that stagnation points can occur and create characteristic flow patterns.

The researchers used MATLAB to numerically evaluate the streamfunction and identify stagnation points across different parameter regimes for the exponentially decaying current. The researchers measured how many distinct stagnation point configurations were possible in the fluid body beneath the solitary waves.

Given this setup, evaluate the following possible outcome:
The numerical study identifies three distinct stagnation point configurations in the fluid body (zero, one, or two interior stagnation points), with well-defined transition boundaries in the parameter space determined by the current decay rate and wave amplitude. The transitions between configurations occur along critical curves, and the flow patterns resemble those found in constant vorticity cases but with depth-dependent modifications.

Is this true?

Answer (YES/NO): NO